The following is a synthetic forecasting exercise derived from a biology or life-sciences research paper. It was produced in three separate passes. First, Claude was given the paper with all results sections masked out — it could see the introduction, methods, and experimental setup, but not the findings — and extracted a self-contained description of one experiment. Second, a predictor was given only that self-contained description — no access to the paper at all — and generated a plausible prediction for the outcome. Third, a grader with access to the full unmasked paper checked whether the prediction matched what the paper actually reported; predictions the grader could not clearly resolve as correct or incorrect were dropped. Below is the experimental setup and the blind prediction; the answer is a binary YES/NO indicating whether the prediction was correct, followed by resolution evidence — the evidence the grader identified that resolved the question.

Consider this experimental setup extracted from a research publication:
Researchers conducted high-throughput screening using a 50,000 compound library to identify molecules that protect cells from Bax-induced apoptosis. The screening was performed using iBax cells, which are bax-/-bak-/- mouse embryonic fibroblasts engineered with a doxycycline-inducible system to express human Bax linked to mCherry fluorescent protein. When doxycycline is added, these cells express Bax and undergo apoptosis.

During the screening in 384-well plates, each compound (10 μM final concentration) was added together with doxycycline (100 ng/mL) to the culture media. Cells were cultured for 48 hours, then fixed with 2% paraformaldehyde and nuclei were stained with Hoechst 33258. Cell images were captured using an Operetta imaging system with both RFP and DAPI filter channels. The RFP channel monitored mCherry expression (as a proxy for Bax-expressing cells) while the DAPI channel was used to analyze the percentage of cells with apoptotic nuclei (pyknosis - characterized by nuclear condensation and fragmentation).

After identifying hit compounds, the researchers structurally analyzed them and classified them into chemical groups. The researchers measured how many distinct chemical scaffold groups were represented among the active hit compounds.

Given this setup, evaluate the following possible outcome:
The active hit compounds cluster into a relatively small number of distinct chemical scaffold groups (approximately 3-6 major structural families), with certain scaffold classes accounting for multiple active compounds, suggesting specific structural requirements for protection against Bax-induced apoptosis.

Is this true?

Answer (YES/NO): NO